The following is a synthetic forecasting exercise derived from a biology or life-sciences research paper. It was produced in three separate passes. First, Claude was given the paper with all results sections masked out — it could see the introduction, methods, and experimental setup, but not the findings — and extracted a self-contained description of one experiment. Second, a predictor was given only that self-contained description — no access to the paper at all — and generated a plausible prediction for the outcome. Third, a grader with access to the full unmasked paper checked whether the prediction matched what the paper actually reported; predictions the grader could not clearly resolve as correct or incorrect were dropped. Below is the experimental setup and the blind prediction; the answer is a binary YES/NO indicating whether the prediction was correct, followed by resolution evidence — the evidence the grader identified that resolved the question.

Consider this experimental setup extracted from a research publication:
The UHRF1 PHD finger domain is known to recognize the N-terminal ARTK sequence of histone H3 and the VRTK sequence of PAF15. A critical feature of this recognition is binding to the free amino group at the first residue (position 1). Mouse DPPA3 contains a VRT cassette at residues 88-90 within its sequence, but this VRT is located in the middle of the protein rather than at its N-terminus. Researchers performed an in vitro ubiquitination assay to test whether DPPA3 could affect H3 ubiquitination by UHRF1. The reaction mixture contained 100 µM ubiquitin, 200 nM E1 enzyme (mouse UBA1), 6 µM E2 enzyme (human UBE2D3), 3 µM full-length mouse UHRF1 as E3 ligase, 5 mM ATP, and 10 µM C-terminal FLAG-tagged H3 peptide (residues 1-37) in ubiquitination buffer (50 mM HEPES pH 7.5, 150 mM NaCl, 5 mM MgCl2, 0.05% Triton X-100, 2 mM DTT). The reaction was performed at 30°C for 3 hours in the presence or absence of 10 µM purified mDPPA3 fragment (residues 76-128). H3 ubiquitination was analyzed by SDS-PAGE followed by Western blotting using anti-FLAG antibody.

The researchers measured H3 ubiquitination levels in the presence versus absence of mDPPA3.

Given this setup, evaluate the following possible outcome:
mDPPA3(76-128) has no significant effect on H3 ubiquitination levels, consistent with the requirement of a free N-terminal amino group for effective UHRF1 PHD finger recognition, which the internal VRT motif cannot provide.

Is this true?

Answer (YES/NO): NO